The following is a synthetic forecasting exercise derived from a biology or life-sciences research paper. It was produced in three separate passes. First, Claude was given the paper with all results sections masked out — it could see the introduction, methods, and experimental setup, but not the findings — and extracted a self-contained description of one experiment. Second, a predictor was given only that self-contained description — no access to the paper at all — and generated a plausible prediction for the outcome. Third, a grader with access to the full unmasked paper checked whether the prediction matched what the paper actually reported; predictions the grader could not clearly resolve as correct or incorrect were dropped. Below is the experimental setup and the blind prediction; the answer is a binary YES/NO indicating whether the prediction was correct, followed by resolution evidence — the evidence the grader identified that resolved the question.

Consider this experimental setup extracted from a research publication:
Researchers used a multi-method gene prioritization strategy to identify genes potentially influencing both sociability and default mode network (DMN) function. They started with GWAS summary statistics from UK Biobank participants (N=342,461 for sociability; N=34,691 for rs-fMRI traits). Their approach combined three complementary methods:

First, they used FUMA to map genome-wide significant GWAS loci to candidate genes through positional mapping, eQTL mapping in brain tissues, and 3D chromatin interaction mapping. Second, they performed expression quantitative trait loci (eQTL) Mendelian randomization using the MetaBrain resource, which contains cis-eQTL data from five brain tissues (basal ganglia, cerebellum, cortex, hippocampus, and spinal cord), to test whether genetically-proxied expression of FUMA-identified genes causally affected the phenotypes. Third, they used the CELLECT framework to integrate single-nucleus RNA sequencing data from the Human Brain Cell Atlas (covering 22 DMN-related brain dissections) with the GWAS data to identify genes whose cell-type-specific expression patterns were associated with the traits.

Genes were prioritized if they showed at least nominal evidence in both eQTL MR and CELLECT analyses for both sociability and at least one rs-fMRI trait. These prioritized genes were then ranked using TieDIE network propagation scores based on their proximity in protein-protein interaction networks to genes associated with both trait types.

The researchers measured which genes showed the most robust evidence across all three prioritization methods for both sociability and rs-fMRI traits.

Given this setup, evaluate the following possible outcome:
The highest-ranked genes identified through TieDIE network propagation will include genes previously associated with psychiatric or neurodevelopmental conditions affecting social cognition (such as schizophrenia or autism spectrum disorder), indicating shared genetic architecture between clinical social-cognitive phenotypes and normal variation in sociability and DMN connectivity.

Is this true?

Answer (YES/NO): YES